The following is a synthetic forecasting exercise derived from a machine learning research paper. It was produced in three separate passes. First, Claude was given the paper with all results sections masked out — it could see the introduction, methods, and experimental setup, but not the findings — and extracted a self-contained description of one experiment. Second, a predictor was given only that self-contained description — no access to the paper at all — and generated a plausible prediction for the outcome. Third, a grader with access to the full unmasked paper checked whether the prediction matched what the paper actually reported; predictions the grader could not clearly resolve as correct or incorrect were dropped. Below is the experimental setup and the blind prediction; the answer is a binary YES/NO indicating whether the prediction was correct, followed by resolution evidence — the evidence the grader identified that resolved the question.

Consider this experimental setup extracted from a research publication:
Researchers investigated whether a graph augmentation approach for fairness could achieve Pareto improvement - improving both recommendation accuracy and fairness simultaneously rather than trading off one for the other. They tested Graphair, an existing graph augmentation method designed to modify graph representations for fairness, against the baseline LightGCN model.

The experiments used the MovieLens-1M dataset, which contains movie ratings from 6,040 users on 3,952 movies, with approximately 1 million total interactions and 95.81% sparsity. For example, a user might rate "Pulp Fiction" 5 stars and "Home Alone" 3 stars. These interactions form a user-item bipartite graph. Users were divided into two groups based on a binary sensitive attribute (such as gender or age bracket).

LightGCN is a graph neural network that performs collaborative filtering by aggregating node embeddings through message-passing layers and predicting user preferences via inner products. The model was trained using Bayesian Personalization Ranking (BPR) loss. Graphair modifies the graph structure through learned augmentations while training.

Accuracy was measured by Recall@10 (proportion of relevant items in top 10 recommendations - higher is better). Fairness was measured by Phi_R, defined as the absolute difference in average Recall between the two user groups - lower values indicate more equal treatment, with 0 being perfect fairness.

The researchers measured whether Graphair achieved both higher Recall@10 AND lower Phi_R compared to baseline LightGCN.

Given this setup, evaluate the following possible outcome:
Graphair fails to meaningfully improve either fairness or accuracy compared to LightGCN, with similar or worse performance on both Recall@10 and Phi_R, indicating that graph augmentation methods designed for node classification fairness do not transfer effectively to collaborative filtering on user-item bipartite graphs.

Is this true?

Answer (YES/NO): NO